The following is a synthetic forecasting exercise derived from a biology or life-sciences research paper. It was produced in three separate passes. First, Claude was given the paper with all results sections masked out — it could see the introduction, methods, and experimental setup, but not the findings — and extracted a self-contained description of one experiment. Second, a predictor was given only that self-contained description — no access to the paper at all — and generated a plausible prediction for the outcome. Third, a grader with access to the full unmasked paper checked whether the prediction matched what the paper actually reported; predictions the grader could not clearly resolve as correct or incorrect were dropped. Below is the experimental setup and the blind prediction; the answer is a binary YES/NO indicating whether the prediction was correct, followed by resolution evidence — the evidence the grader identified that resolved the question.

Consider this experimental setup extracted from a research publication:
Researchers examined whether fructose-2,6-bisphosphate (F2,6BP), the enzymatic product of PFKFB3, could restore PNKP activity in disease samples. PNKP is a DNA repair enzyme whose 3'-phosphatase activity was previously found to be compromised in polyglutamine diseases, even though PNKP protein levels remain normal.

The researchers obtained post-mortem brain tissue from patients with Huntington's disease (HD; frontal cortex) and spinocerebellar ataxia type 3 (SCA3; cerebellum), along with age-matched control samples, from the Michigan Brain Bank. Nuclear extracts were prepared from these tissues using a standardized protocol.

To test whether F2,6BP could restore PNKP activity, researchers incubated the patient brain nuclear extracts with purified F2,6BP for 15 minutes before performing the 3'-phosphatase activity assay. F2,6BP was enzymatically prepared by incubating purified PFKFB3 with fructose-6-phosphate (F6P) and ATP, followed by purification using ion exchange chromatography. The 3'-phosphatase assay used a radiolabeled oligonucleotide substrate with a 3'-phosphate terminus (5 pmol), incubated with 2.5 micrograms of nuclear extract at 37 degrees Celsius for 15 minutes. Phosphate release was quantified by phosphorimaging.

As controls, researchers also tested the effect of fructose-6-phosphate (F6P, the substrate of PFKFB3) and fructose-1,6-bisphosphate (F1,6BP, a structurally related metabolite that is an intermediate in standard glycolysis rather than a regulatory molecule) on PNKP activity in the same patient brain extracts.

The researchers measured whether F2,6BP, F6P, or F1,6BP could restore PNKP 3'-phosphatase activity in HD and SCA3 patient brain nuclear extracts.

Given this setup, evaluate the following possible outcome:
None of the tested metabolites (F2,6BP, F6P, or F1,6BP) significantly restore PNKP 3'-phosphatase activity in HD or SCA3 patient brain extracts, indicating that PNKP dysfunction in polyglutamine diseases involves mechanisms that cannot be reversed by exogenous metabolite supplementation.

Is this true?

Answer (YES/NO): NO